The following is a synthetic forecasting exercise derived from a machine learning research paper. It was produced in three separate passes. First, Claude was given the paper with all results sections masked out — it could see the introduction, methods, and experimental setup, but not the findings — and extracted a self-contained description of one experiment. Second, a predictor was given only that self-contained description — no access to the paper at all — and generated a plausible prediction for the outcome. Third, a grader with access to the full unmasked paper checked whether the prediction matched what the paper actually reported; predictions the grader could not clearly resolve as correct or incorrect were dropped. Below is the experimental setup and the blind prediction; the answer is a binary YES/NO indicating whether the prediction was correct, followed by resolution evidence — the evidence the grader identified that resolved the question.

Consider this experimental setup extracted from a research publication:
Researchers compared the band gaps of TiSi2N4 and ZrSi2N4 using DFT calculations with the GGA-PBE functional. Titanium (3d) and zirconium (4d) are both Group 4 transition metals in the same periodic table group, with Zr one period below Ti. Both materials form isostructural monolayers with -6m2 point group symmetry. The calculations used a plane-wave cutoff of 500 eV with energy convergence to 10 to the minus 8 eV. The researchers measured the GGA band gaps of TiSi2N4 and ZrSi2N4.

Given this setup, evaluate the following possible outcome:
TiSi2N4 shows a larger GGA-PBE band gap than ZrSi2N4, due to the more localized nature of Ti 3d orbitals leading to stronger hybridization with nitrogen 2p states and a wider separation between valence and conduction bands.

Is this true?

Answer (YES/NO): NO